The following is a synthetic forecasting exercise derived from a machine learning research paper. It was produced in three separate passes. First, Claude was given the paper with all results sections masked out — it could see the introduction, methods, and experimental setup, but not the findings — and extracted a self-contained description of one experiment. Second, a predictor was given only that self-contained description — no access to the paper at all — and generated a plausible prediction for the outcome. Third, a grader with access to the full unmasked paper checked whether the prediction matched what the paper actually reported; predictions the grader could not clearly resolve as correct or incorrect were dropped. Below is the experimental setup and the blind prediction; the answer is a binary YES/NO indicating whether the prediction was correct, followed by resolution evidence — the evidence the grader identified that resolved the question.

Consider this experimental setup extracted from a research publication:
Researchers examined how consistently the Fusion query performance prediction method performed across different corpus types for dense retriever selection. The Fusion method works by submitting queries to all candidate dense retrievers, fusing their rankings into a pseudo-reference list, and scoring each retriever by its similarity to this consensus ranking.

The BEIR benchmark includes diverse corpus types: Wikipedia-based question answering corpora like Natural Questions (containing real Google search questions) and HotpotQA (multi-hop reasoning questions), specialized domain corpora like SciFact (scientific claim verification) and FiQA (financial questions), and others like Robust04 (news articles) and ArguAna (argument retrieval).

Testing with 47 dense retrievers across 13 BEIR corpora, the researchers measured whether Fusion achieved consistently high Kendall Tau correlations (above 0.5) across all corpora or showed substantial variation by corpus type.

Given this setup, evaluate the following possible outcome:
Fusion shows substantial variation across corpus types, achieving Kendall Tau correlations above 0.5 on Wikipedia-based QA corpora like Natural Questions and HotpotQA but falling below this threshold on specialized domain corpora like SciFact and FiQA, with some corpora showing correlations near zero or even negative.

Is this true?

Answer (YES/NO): NO